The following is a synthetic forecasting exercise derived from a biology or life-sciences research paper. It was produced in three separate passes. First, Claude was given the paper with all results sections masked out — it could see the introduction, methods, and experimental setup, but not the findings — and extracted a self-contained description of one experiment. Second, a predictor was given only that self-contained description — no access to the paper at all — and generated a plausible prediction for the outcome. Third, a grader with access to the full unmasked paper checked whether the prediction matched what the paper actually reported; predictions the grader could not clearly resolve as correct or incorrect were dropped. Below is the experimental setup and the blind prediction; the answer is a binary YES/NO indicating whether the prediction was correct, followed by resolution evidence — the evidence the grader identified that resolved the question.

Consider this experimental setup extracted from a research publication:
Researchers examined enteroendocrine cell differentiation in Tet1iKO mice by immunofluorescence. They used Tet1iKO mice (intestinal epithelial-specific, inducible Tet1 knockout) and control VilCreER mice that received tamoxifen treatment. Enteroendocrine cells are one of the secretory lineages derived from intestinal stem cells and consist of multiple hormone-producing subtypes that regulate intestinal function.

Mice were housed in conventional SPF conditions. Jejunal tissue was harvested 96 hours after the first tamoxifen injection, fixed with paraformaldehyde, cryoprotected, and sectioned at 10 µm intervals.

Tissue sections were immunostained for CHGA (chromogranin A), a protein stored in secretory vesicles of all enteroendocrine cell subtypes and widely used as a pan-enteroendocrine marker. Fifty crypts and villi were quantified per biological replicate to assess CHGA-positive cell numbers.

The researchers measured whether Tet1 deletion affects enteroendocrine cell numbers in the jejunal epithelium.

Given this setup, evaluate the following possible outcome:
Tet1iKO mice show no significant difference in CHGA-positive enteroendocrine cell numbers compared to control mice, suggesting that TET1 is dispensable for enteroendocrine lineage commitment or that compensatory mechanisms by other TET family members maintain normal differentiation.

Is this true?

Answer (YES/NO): NO